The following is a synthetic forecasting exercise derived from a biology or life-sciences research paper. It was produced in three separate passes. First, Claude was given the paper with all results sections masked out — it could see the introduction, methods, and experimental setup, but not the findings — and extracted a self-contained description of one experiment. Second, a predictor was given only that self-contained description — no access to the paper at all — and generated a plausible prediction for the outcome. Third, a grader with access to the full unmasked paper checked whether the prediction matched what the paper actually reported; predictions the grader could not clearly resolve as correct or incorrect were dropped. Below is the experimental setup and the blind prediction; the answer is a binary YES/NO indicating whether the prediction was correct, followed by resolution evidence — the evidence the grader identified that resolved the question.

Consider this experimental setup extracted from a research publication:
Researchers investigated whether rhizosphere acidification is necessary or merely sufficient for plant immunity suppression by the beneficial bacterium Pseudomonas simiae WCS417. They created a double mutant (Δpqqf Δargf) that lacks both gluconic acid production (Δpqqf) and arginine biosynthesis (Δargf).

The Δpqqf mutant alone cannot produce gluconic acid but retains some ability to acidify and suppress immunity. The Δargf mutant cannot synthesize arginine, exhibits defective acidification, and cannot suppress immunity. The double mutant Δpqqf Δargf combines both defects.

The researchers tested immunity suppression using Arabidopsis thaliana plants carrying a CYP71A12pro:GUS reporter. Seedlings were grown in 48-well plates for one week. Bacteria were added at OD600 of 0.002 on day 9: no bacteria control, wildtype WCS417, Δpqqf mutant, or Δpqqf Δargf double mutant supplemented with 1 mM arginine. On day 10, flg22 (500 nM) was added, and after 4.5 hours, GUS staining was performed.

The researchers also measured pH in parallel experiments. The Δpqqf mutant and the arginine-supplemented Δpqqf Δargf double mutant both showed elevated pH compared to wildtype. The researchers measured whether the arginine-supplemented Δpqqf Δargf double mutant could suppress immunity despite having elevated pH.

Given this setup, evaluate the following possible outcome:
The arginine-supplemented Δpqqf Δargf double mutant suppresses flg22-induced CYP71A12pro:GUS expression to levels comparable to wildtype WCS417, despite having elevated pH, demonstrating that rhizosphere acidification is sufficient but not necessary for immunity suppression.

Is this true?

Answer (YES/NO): YES